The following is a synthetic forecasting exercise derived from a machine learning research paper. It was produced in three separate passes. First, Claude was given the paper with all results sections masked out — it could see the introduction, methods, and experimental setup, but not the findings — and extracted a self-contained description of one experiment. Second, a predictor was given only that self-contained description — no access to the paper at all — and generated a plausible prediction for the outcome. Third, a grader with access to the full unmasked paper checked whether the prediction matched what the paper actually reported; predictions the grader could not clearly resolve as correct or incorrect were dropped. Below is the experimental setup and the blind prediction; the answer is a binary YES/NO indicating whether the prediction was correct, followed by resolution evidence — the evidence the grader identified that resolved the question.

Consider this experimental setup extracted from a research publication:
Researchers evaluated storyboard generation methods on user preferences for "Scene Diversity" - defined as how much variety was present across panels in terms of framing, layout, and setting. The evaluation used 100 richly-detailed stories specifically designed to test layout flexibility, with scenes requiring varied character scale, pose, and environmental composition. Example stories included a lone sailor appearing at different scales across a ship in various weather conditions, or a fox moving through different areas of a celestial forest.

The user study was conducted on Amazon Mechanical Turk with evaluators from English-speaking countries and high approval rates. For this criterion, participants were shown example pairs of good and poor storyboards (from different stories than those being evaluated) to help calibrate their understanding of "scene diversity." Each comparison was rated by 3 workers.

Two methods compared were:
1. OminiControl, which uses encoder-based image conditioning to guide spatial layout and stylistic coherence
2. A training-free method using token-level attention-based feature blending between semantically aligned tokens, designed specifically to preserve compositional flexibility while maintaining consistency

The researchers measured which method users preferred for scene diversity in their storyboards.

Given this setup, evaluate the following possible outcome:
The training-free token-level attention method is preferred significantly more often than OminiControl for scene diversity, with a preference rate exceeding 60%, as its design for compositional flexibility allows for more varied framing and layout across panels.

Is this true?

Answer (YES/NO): NO